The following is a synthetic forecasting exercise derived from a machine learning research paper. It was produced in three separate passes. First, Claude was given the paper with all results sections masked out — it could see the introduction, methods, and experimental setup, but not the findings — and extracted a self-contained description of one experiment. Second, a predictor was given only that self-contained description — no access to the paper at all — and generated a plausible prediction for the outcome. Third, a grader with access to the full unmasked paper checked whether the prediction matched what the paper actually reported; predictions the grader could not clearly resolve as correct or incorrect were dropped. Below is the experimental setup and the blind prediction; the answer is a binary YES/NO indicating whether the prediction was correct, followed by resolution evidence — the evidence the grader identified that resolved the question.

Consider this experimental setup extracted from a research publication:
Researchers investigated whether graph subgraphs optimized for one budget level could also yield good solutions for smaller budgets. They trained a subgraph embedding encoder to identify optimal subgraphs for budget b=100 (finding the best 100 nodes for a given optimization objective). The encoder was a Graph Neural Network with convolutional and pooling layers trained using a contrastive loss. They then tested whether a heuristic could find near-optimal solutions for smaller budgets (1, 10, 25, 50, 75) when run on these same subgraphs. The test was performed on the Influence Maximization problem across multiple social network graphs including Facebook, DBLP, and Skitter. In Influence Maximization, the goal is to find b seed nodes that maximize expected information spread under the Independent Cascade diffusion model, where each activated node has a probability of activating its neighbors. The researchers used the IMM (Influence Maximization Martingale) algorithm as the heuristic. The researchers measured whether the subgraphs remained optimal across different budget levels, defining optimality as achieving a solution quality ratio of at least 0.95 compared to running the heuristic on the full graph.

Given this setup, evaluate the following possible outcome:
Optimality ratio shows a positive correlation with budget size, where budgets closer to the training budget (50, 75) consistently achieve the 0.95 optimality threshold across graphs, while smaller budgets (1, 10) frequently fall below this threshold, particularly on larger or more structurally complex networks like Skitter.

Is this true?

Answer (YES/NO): NO